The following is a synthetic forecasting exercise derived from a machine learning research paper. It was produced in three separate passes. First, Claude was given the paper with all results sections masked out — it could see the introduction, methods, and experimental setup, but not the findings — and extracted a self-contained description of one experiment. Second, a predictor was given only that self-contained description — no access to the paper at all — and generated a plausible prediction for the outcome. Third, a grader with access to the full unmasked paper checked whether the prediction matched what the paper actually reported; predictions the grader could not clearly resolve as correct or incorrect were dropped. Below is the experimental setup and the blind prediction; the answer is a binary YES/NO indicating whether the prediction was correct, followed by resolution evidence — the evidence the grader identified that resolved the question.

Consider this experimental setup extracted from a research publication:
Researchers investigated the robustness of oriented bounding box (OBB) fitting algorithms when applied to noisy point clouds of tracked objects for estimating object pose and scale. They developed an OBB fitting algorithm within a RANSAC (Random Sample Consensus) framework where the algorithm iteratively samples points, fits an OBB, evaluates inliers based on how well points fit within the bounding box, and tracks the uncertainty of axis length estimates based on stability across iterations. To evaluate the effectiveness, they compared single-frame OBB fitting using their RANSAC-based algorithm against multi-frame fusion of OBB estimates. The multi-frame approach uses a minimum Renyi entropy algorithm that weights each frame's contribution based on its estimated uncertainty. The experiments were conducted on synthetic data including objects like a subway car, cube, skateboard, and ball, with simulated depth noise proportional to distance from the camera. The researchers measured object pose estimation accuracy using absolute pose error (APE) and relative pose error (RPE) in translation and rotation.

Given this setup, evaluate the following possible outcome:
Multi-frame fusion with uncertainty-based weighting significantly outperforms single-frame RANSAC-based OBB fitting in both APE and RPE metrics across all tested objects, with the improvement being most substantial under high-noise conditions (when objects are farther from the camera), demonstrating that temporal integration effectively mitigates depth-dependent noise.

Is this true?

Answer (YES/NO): NO